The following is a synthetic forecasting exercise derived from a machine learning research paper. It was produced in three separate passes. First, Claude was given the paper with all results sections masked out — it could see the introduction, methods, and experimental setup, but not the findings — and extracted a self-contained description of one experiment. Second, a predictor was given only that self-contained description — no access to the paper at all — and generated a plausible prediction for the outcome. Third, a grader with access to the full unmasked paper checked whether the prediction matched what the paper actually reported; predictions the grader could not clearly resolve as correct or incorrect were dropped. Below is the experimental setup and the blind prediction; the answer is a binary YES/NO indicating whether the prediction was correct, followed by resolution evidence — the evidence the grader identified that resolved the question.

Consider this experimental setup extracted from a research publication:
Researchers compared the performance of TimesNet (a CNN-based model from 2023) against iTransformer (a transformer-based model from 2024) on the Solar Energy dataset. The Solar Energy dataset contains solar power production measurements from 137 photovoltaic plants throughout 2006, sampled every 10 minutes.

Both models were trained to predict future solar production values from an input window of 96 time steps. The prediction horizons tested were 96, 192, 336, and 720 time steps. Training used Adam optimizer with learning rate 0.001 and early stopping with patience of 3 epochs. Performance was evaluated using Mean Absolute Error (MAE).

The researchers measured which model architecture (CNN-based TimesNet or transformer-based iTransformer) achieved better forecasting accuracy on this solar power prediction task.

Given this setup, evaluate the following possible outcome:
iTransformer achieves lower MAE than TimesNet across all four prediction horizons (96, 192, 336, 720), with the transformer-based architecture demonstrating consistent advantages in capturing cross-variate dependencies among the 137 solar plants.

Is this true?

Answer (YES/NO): YES